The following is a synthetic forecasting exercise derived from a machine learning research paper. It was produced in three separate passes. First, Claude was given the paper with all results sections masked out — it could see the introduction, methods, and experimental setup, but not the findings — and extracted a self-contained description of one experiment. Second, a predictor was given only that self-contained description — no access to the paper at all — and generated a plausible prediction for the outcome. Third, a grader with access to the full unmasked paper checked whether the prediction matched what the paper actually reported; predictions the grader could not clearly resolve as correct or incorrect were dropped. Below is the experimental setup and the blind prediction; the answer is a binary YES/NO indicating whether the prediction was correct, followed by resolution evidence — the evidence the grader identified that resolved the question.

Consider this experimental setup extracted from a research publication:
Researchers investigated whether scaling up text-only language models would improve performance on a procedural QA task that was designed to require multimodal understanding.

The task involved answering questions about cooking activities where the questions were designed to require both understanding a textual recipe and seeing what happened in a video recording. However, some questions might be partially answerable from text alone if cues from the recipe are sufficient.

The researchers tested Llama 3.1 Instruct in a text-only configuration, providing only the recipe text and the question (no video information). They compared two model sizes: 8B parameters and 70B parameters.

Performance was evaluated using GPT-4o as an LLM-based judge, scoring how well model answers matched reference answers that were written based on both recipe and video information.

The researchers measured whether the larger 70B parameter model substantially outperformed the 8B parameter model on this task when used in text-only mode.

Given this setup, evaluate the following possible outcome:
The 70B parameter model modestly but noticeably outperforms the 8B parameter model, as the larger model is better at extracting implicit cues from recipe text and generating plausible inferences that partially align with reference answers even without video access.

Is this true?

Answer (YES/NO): YES